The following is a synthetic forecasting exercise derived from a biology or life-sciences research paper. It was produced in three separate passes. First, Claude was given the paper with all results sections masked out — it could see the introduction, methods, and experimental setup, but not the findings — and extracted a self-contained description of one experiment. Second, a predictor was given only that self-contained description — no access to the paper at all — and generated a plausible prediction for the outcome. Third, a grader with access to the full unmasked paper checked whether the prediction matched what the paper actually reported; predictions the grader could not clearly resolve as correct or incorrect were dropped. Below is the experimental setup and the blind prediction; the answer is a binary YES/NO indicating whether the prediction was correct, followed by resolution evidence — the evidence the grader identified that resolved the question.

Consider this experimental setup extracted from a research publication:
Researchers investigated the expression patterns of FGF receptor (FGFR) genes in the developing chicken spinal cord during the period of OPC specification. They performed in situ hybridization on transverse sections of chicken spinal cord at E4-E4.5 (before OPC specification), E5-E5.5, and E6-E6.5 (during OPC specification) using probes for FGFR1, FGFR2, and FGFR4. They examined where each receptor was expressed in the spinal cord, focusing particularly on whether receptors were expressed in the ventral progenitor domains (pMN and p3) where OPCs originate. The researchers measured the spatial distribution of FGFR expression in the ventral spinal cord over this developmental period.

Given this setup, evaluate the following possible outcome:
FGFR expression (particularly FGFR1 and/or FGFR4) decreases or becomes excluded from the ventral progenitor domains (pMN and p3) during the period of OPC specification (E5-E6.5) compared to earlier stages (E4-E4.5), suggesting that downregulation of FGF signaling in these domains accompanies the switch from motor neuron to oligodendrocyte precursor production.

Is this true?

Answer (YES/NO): NO